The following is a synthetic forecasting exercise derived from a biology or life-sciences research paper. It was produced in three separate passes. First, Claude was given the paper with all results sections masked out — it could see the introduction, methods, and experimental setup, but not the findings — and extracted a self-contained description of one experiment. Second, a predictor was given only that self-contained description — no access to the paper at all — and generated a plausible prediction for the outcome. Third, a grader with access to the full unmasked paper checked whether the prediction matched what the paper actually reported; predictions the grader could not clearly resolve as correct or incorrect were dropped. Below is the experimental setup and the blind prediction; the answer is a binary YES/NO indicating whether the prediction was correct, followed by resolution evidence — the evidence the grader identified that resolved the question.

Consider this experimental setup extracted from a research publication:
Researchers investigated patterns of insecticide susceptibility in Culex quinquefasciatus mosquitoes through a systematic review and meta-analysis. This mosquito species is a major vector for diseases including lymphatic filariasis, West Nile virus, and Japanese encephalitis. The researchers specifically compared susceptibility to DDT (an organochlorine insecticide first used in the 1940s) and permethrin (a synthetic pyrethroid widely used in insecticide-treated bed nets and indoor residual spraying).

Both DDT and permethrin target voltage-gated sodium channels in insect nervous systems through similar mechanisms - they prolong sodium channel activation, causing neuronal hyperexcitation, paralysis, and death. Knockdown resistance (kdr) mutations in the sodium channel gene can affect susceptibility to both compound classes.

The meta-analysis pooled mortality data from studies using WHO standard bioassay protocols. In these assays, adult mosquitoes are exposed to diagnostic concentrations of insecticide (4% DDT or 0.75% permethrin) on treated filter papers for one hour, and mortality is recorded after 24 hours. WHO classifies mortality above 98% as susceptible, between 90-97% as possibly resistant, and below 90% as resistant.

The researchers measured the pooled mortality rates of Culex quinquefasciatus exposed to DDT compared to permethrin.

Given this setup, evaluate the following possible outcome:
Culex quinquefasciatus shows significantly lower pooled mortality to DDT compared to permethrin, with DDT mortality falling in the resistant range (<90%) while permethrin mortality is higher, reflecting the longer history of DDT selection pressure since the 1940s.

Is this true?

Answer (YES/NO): YES